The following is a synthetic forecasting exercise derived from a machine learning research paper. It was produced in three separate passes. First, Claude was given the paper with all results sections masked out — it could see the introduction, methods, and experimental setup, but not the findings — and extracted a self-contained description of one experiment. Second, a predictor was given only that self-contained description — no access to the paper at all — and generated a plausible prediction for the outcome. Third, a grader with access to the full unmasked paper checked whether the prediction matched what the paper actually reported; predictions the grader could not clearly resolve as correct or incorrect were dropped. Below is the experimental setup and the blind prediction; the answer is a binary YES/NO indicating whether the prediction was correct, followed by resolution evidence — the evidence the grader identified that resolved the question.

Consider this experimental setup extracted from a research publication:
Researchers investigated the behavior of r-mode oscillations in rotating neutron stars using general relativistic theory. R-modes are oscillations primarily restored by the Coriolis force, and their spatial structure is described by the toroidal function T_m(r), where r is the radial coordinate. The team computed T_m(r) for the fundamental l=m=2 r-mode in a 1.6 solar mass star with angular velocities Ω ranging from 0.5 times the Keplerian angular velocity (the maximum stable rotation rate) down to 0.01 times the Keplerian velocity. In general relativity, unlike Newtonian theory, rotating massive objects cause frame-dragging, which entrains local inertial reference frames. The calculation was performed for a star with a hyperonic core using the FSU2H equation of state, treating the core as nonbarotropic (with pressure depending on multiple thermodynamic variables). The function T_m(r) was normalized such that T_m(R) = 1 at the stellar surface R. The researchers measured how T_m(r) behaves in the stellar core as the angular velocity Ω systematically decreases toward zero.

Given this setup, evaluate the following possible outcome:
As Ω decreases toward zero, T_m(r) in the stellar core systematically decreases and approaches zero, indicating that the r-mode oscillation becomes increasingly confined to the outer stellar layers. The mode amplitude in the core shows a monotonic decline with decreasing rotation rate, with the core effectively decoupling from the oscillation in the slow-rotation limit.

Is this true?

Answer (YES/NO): YES